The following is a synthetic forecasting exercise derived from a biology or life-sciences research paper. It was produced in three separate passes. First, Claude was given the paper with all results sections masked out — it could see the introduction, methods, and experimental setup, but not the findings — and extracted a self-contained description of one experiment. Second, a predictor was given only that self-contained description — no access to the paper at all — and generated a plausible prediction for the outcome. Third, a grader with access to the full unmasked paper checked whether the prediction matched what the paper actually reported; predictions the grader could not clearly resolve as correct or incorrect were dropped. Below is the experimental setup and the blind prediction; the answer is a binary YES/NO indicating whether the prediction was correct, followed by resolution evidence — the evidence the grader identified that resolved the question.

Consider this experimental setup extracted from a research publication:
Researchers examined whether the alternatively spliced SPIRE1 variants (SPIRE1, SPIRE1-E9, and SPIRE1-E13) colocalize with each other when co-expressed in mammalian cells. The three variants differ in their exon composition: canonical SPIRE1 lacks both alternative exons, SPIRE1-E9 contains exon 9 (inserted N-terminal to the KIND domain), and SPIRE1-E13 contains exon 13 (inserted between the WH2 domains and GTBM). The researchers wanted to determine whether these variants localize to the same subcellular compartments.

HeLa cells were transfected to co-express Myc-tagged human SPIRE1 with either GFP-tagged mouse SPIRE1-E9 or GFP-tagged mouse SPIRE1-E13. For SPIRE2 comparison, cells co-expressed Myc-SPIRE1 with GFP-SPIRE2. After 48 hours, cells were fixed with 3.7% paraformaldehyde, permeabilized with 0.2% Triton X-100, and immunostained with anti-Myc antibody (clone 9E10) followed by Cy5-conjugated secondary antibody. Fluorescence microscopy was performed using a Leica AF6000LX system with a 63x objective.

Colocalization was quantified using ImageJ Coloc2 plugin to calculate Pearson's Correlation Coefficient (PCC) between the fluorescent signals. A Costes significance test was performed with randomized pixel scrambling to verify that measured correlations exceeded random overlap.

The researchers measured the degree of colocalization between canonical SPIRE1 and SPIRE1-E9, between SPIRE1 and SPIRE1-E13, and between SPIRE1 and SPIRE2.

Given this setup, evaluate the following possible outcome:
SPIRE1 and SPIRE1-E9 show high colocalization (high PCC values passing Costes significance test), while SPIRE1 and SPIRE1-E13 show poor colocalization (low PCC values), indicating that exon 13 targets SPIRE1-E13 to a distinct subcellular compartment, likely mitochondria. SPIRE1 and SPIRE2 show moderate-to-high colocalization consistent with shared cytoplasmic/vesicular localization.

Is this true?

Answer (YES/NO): YES